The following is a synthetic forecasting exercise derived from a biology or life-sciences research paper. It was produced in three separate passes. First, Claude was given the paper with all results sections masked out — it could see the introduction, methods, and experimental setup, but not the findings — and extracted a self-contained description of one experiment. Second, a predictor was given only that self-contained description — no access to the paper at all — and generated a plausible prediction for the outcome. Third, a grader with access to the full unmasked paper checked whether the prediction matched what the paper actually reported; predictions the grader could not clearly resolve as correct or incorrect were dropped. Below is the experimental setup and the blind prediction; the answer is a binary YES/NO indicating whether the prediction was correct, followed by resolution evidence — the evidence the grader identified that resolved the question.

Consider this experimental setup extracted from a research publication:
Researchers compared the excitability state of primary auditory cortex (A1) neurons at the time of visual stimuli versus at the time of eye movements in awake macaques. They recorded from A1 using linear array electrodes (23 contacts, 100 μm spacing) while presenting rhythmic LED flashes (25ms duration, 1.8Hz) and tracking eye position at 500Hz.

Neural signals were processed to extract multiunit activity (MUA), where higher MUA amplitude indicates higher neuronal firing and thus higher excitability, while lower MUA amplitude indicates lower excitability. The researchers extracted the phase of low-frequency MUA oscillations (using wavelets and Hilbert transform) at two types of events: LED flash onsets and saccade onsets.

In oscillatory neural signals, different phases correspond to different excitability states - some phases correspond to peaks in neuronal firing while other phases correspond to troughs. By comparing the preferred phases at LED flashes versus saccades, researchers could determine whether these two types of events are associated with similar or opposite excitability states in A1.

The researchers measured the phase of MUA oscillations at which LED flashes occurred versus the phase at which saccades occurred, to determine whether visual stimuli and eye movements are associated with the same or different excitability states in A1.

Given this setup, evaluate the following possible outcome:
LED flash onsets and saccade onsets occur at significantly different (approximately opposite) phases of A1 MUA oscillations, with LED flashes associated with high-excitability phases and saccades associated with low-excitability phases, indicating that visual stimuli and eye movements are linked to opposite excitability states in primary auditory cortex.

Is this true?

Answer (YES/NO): YES